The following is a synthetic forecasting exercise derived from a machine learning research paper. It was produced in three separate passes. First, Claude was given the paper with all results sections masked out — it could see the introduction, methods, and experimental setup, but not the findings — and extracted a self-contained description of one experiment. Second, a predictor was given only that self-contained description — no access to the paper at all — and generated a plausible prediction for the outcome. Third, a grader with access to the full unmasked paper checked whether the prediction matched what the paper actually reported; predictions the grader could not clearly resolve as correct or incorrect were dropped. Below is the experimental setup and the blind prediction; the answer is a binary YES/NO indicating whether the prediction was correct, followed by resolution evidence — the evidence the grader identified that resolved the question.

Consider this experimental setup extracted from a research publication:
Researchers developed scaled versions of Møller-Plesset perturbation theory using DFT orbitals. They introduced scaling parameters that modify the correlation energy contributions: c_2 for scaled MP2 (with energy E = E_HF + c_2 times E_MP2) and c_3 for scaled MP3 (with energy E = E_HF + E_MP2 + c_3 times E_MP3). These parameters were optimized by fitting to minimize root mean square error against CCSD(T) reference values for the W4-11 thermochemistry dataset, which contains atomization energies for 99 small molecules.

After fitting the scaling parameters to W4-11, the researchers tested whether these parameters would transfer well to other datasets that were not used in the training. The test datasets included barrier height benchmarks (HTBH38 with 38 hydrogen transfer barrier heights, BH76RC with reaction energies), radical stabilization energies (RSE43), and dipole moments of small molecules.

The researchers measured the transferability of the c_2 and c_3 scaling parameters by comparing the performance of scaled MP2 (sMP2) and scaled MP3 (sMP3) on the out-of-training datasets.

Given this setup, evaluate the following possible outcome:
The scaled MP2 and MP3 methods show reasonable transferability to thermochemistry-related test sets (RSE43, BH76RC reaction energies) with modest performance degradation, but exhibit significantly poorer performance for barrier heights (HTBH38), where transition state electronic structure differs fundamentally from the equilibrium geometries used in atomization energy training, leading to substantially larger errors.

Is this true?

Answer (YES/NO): NO